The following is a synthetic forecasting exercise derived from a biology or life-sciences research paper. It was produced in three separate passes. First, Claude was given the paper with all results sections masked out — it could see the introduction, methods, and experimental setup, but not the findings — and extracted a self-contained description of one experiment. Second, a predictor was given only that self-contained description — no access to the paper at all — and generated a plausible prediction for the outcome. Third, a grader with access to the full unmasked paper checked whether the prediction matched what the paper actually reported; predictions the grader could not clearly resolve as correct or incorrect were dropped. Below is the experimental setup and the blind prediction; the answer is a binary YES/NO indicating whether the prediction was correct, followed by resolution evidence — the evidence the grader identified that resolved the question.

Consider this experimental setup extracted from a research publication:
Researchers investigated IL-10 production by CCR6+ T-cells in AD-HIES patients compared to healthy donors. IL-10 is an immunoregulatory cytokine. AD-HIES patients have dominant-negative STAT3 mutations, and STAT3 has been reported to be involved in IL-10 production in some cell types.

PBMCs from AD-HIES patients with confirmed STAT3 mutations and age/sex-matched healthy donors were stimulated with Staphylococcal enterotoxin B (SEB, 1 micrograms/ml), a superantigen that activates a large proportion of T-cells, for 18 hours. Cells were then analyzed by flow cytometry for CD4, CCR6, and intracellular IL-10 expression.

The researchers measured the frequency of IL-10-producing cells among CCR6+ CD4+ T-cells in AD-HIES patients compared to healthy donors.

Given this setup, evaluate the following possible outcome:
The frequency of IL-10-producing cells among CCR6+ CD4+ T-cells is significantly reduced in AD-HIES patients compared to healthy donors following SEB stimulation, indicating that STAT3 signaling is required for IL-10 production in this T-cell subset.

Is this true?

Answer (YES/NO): NO